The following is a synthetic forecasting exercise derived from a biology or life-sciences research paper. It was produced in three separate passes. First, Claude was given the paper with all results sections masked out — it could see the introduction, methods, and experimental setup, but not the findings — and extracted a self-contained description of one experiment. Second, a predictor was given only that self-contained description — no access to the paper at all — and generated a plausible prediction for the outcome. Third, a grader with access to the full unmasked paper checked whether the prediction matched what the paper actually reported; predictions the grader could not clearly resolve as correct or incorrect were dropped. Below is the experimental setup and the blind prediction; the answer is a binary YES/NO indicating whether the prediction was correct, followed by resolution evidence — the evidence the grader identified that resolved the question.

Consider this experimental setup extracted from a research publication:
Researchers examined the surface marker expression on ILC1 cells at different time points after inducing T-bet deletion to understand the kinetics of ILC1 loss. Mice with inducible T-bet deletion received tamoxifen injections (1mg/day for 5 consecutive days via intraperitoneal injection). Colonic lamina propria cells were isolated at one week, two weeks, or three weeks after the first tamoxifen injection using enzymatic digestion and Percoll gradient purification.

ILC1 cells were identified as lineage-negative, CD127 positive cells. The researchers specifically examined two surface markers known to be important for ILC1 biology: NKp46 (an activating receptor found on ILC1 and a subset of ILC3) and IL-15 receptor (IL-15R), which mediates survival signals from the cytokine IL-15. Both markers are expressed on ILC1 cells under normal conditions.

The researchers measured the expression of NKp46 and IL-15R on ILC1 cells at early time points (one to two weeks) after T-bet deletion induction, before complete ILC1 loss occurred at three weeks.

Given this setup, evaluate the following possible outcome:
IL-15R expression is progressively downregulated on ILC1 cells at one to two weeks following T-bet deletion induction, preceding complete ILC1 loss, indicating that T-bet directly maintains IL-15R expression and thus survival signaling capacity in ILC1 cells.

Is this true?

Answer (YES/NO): YES